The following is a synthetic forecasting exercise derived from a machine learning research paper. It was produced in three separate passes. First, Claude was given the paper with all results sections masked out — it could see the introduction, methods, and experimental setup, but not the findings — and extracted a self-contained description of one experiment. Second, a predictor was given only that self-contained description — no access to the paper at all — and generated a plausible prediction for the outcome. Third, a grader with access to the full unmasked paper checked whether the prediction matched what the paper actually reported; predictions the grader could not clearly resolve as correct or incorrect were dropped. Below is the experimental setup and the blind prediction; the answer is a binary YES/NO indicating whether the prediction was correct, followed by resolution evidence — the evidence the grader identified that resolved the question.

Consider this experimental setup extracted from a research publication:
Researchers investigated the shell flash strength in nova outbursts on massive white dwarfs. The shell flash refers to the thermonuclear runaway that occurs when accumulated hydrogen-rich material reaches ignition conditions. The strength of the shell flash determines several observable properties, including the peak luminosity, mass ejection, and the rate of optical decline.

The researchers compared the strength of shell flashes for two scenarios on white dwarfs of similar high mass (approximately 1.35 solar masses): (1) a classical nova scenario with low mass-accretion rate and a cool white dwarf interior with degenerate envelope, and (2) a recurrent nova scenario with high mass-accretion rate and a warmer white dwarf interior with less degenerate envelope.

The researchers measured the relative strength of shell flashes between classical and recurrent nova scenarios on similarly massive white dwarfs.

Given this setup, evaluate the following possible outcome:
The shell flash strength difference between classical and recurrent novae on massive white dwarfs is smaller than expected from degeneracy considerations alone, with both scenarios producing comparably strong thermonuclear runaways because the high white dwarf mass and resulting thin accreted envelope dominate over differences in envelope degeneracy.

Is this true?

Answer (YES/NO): NO